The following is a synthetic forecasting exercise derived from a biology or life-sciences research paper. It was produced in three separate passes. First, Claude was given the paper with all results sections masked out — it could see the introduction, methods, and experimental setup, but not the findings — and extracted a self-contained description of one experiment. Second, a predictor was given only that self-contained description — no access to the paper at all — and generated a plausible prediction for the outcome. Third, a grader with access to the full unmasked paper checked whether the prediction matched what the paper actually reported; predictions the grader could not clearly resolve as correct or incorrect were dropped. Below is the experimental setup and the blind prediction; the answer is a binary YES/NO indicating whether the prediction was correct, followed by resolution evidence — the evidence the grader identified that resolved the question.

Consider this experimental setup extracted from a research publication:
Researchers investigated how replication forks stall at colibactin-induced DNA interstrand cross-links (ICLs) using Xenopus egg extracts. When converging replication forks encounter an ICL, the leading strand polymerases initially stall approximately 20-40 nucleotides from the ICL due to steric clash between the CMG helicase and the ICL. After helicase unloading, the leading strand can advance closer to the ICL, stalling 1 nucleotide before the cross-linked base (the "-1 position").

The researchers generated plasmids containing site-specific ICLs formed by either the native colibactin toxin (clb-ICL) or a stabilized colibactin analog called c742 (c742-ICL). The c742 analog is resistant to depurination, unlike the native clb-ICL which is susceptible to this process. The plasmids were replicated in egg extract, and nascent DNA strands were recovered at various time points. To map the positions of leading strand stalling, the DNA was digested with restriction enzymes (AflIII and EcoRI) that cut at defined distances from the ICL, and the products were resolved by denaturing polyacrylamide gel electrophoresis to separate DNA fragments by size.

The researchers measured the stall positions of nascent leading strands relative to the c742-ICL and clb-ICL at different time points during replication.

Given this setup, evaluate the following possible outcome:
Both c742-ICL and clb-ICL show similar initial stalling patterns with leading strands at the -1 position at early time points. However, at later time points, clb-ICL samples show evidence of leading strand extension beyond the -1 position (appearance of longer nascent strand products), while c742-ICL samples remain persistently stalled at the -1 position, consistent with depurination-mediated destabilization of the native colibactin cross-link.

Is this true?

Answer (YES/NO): NO